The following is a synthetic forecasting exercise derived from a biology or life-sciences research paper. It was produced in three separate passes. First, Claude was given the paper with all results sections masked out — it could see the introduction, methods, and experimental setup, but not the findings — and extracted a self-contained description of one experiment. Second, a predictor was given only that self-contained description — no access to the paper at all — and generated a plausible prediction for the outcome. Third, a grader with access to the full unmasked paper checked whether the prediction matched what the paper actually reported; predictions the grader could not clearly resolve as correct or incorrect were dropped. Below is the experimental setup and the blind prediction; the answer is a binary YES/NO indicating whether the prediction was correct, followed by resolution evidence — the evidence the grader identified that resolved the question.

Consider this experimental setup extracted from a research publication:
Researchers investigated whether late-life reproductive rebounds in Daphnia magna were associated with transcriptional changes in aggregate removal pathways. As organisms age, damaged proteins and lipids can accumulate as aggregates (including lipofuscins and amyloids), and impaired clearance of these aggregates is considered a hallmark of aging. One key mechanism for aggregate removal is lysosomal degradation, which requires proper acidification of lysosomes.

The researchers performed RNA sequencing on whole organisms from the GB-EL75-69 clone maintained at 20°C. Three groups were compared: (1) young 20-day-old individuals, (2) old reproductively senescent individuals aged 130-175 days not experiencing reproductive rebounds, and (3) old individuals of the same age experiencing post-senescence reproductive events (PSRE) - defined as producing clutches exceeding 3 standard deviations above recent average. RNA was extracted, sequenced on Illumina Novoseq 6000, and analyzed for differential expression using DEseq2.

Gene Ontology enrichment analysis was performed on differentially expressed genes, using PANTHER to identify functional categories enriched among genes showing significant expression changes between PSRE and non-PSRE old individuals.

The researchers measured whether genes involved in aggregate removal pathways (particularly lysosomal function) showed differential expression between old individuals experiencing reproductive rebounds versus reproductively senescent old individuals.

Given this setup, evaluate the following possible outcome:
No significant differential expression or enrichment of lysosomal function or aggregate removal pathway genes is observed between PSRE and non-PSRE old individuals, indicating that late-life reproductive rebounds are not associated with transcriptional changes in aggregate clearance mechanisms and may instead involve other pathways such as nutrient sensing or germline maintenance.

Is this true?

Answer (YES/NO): NO